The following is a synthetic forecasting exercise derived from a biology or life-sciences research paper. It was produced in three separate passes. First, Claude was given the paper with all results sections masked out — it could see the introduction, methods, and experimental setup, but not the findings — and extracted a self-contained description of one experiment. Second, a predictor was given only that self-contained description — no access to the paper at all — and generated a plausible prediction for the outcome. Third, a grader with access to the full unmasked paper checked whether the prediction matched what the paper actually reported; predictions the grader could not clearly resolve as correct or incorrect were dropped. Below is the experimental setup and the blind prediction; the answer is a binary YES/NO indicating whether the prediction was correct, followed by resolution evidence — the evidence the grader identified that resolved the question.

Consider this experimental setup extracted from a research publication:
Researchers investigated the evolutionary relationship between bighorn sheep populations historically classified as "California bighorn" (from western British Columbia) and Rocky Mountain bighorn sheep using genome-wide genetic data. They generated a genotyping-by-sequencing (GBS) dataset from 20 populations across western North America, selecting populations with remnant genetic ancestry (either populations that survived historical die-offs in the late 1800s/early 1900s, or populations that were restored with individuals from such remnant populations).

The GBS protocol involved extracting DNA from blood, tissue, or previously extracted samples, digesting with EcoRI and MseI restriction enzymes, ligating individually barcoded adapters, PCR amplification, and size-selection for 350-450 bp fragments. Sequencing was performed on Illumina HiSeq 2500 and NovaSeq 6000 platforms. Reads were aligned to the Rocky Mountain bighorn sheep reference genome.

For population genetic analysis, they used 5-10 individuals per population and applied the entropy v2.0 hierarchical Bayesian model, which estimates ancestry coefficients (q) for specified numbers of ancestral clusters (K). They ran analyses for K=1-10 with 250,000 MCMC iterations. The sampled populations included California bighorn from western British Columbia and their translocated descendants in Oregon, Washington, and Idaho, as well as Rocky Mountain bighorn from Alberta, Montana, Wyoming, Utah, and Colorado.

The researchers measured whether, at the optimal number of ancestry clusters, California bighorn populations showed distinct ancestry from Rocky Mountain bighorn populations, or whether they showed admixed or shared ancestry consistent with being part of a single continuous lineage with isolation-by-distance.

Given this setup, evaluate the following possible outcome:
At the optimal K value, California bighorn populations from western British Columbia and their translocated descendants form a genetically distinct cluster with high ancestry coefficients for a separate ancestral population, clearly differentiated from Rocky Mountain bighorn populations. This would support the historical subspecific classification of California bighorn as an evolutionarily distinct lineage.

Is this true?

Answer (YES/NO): YES